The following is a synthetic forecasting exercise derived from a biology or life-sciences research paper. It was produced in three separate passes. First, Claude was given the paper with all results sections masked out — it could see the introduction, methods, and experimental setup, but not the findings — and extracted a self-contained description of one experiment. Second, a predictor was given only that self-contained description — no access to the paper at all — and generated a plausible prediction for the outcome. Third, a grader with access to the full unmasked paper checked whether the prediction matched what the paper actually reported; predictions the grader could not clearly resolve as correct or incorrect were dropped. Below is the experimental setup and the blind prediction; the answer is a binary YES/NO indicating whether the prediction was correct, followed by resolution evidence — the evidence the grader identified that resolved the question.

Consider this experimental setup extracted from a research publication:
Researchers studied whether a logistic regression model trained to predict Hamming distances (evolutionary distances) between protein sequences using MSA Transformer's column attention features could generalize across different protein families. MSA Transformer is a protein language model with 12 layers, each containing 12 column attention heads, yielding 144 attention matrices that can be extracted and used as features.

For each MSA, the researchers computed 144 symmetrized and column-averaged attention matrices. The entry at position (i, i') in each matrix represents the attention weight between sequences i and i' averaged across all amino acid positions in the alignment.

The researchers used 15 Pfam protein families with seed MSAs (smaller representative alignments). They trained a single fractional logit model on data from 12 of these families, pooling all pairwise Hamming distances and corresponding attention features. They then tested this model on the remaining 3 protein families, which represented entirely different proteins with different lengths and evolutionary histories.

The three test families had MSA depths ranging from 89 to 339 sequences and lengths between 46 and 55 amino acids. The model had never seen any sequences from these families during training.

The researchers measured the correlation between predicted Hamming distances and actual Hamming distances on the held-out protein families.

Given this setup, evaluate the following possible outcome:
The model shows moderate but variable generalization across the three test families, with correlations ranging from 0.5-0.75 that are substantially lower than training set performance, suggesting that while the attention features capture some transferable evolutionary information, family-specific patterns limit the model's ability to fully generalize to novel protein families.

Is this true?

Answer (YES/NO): NO